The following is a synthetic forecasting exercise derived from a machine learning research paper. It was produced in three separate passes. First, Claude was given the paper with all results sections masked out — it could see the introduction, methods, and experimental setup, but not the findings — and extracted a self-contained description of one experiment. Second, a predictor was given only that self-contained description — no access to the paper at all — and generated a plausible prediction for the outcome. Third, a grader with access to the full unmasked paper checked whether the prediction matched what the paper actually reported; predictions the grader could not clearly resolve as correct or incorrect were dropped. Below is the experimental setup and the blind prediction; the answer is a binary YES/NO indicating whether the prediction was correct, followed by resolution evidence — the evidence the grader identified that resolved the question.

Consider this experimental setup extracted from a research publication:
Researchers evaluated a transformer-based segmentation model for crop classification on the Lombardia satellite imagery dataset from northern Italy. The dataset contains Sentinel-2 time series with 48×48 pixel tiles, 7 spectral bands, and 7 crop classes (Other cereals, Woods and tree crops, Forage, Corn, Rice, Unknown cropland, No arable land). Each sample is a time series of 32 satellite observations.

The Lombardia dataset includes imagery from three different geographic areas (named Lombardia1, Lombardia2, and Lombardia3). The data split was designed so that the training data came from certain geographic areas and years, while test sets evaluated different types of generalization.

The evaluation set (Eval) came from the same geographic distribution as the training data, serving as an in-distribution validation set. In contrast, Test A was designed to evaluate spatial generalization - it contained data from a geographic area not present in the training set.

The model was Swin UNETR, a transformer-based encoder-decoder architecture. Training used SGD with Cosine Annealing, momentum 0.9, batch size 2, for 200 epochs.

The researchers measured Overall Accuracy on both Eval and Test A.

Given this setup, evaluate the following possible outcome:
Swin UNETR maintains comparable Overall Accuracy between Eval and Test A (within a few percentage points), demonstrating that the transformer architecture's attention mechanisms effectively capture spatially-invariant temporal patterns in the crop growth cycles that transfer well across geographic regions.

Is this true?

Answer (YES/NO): NO